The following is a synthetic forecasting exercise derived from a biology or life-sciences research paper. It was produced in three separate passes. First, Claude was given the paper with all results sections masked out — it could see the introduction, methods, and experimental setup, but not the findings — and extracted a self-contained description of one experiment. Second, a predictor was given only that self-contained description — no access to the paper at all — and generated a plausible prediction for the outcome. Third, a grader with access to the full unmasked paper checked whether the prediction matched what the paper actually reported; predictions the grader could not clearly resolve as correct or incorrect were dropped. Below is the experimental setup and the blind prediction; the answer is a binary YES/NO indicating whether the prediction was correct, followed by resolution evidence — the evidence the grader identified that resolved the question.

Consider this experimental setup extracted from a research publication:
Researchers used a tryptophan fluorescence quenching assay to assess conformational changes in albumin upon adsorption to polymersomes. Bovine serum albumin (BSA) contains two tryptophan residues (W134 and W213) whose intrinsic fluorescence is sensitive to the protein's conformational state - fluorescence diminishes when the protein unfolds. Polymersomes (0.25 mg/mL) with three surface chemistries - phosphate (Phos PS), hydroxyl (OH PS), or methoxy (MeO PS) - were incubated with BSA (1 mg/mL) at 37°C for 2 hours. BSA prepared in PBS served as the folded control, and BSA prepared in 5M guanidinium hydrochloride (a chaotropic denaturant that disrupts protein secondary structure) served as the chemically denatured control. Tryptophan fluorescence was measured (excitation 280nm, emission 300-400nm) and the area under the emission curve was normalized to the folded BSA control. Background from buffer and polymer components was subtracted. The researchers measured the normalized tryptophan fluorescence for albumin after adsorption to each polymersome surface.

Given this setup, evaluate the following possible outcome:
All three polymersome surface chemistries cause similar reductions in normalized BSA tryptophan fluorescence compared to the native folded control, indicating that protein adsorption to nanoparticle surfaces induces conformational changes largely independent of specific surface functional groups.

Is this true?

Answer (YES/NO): NO